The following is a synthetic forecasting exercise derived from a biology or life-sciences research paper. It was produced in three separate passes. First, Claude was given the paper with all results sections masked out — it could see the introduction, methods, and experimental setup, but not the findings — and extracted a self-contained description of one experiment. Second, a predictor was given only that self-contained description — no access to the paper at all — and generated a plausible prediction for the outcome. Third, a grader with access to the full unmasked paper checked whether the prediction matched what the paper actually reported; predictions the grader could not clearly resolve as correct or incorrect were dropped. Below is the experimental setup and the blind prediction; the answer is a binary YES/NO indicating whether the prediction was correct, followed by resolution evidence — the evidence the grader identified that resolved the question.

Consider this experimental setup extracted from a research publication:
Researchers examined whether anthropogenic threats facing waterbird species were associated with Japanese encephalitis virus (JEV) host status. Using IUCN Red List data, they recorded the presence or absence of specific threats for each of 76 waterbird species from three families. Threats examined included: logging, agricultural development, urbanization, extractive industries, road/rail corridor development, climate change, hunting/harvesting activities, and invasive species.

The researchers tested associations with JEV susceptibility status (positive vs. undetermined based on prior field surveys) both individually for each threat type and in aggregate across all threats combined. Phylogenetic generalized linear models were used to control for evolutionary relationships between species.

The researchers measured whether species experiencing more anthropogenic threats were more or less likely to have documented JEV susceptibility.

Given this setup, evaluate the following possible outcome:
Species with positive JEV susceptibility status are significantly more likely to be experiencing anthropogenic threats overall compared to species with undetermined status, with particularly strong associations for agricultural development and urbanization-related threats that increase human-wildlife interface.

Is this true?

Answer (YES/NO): NO